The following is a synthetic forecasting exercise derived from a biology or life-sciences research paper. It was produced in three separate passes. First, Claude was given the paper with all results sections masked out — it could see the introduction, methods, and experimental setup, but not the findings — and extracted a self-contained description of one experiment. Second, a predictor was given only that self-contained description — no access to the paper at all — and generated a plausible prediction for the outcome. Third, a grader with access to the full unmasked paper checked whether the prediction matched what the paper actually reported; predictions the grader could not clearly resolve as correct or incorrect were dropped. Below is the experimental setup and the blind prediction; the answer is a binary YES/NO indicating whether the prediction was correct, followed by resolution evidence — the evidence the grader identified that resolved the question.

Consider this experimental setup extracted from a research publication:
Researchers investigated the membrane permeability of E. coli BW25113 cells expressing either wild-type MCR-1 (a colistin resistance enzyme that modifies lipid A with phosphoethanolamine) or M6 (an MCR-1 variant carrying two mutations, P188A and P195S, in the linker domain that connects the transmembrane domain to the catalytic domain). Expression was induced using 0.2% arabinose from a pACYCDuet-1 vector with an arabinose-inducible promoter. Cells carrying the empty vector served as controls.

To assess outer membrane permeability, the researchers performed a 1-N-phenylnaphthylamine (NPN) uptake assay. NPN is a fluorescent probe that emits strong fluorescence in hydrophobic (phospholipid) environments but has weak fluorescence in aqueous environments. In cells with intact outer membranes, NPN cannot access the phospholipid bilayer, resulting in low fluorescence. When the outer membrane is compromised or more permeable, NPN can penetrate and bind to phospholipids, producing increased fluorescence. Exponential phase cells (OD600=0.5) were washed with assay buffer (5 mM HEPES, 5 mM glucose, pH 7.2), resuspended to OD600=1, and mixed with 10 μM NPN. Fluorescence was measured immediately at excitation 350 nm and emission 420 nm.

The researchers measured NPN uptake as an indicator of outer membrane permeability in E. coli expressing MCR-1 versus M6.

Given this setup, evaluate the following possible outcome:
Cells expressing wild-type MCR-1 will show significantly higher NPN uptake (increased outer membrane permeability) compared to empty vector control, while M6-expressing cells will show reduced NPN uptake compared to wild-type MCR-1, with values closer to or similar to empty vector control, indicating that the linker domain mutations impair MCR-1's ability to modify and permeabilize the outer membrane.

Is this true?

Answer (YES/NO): NO